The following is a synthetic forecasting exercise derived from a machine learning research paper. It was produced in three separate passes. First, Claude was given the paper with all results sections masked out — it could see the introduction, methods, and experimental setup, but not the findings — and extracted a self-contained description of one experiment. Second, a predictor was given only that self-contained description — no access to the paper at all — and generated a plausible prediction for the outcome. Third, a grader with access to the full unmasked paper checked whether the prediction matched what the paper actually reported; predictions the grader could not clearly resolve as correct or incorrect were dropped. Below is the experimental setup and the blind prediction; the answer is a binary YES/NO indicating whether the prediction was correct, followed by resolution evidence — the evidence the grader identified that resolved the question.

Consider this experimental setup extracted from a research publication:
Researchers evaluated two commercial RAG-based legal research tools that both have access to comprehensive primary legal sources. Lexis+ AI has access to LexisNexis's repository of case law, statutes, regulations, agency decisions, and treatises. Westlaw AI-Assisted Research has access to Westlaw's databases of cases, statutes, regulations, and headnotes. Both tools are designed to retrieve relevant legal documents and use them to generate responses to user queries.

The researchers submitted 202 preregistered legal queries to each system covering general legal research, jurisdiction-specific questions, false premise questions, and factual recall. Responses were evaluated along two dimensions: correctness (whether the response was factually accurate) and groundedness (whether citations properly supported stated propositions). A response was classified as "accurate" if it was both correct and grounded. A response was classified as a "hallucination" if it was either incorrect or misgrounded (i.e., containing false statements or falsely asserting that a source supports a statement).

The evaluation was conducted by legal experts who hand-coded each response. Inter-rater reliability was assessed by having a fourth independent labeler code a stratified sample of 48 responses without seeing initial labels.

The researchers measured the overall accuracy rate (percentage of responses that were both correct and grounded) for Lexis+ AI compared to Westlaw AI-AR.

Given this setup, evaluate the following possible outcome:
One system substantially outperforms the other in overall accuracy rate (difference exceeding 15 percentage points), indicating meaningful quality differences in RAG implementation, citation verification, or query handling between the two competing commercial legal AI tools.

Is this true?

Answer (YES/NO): YES